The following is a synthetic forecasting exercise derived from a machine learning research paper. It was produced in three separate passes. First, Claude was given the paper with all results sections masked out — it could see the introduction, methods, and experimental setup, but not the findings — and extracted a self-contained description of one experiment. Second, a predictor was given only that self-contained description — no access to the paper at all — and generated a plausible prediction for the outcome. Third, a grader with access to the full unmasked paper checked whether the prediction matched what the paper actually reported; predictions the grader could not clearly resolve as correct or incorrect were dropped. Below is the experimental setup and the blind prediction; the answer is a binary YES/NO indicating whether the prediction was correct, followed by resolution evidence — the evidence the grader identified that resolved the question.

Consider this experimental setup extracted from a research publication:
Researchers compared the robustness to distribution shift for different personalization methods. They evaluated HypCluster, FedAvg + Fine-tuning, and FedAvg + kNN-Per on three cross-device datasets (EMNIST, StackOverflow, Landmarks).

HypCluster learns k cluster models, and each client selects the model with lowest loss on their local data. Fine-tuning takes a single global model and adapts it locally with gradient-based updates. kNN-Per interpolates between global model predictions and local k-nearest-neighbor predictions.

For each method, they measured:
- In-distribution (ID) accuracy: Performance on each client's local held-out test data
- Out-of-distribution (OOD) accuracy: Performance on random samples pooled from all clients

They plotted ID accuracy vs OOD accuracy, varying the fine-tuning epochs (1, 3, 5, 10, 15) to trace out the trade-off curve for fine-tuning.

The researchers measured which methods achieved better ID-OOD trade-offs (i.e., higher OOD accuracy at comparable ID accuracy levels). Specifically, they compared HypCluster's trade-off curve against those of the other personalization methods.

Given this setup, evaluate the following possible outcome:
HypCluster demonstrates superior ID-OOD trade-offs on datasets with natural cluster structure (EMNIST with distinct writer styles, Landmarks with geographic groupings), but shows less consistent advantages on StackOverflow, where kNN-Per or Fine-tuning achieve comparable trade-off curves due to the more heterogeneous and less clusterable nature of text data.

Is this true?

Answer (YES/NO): NO